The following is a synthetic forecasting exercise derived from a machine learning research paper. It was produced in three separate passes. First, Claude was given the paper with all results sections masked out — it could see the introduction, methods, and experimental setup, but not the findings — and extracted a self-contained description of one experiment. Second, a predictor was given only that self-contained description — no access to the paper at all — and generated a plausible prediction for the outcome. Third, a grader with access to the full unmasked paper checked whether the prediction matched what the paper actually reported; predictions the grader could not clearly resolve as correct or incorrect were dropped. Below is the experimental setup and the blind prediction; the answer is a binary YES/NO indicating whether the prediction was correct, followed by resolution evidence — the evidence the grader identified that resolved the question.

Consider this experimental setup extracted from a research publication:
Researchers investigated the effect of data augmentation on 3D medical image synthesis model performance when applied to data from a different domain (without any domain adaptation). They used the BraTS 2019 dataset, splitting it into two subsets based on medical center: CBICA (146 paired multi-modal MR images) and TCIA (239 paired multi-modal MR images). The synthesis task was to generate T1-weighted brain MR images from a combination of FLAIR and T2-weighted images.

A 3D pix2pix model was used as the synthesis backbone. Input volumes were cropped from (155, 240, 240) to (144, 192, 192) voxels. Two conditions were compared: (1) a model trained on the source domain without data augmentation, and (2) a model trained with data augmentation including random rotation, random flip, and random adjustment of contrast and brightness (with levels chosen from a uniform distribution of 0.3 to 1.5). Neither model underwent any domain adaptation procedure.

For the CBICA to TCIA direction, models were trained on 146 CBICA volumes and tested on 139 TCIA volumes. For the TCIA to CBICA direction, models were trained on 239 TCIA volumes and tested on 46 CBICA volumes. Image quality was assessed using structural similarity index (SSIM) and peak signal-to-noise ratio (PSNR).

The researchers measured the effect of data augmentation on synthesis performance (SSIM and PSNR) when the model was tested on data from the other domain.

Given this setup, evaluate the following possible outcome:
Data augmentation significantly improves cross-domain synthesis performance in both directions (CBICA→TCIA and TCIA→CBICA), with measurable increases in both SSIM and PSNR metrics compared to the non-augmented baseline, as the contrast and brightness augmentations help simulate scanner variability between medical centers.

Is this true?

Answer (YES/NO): NO